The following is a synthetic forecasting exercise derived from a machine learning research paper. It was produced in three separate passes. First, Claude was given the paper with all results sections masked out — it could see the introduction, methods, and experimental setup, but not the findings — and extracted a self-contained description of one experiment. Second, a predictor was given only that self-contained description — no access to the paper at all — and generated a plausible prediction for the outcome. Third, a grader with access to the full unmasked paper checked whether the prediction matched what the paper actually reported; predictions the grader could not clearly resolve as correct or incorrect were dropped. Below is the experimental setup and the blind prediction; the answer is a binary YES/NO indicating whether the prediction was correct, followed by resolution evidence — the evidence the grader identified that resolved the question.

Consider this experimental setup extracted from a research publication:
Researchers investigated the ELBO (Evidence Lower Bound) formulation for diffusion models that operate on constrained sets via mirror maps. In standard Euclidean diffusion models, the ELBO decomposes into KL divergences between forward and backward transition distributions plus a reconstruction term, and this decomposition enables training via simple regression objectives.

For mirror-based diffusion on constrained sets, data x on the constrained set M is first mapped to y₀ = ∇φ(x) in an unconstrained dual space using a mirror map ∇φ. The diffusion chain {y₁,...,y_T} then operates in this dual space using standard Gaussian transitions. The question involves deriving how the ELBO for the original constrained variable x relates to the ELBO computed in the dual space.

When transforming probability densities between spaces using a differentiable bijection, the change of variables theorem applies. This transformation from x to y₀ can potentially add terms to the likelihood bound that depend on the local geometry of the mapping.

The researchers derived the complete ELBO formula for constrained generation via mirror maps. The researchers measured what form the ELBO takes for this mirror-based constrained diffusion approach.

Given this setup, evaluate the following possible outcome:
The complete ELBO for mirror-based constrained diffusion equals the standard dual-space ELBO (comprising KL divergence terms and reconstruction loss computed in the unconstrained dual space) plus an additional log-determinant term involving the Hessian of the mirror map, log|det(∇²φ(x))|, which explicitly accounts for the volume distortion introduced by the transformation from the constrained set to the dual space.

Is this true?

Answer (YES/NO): NO